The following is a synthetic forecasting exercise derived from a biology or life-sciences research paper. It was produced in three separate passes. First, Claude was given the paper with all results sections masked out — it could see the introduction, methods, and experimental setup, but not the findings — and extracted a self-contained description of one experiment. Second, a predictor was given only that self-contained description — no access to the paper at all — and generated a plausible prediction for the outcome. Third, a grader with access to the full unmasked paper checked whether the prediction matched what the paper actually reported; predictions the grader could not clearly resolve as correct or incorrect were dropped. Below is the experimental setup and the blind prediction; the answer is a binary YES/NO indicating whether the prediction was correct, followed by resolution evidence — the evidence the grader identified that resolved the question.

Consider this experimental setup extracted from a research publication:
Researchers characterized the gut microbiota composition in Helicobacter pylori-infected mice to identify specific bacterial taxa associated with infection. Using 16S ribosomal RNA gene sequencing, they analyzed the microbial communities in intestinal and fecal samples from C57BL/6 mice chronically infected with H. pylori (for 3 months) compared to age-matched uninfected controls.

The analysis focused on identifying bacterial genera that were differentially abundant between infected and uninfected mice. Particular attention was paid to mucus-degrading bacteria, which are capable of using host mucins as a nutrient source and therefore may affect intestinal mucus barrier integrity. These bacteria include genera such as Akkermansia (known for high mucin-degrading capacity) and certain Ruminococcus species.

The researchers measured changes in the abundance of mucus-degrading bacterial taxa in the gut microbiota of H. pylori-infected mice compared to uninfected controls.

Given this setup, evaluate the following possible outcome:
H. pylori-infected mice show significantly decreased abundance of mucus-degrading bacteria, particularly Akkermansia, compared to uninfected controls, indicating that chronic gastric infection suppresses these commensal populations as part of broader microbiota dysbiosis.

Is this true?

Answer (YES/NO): NO